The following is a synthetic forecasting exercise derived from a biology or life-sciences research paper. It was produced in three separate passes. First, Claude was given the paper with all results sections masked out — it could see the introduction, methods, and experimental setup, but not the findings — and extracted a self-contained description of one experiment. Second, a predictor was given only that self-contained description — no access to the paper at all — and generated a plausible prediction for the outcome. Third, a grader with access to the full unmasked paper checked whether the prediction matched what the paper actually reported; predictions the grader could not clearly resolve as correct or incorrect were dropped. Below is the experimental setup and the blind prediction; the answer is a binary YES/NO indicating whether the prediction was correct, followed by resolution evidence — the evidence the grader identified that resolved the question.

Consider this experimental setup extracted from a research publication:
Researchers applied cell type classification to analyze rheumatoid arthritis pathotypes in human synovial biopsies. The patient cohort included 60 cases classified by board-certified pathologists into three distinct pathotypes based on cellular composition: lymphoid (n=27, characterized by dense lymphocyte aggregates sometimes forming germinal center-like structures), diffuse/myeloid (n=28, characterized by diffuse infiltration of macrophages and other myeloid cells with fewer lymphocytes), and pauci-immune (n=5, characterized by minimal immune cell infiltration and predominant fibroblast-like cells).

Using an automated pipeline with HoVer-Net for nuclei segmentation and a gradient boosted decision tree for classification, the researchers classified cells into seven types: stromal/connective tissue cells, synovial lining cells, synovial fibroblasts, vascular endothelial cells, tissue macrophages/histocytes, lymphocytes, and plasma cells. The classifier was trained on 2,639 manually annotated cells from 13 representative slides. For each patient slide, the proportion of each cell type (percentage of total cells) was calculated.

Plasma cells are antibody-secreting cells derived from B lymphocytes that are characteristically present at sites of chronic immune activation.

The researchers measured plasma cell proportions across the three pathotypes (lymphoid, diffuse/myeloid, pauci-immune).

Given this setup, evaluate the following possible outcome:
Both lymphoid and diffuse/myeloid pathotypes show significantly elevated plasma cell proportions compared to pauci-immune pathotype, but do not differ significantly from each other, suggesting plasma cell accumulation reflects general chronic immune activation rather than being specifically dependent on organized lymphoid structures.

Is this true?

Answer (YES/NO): NO